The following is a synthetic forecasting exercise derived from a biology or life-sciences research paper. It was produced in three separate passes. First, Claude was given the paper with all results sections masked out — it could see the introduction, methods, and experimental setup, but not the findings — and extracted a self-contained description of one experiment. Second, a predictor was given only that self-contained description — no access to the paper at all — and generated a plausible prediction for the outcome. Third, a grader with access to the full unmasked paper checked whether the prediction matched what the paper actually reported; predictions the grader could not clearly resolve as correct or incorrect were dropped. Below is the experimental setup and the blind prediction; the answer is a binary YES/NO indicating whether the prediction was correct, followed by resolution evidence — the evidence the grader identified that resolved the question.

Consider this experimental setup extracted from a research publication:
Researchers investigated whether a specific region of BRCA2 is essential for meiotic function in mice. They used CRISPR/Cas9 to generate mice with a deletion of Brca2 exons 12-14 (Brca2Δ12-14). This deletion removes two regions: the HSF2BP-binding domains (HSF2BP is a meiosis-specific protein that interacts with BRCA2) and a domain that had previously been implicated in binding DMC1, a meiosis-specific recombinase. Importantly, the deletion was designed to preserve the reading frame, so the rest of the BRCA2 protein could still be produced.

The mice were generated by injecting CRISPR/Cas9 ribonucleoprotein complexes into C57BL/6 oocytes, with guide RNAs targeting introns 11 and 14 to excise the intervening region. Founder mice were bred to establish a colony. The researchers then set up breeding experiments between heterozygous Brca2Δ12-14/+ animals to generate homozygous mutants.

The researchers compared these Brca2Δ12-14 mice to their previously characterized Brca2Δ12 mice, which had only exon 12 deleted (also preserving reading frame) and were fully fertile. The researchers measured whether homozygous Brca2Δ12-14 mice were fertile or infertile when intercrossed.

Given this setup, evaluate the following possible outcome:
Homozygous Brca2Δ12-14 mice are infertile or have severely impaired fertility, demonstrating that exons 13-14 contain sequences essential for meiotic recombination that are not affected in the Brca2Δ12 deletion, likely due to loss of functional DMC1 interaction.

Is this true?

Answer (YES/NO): YES